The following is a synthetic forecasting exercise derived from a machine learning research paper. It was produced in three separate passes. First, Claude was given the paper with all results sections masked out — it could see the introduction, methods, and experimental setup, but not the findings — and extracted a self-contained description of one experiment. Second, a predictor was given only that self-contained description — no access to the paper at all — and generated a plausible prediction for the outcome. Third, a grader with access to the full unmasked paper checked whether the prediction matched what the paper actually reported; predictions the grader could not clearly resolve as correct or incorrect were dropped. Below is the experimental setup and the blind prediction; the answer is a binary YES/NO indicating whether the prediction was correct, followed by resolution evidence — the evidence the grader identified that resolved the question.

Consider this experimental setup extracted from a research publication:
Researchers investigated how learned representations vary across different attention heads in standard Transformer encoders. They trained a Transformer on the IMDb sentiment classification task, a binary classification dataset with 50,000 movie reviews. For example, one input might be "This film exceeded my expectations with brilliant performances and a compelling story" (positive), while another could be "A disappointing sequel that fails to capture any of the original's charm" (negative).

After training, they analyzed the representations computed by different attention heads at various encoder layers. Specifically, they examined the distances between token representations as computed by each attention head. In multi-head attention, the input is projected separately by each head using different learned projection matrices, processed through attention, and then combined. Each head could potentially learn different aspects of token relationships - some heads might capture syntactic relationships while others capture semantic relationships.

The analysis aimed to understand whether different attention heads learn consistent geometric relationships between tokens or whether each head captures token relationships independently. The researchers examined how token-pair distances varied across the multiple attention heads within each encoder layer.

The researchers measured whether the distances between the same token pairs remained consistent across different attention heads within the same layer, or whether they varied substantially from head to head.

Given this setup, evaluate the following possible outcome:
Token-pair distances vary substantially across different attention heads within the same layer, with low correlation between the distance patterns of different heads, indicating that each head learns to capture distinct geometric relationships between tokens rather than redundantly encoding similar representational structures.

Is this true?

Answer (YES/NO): NO